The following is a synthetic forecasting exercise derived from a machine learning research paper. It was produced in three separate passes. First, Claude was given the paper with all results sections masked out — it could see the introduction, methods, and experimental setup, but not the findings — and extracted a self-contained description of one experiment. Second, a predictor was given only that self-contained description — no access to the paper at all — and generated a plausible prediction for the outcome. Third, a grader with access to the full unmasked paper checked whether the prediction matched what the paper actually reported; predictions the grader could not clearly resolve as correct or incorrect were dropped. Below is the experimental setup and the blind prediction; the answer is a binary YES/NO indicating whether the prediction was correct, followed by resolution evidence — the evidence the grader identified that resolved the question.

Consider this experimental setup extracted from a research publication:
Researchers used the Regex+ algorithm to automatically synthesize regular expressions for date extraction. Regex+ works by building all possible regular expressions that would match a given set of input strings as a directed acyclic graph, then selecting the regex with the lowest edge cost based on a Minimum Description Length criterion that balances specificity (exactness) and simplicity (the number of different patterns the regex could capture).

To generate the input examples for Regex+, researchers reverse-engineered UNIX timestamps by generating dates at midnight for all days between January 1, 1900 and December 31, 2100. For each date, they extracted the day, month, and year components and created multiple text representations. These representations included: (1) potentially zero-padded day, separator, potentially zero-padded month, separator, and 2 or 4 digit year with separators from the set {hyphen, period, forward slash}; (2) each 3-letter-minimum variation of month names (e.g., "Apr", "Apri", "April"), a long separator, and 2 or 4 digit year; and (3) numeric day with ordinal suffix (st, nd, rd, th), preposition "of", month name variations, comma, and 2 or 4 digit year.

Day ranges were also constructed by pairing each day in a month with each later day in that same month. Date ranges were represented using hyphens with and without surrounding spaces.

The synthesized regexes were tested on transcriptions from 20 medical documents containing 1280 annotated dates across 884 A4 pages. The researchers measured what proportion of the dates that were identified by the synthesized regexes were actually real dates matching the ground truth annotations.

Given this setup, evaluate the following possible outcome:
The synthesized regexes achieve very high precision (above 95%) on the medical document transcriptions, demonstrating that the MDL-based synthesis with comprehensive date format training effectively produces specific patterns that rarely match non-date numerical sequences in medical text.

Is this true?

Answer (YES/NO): NO